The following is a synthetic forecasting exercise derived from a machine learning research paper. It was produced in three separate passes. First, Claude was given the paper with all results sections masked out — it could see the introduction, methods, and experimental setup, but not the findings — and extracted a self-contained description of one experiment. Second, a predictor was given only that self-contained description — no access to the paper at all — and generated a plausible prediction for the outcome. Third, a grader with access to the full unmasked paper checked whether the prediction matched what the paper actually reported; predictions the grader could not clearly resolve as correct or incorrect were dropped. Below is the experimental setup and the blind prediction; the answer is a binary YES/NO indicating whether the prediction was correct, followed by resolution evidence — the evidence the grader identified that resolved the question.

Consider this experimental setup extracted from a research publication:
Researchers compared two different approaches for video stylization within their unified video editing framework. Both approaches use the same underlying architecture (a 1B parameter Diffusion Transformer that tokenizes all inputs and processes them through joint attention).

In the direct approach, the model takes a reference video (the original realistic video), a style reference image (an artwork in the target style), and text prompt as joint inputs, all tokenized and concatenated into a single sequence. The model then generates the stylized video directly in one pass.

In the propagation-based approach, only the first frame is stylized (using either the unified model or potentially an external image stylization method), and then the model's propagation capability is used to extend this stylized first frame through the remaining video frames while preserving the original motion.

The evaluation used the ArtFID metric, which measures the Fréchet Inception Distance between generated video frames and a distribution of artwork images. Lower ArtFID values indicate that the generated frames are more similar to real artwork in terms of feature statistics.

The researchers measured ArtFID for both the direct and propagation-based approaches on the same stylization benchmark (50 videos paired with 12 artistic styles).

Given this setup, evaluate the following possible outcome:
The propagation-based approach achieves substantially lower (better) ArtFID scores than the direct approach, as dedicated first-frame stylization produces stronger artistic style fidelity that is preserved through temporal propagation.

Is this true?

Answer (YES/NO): NO